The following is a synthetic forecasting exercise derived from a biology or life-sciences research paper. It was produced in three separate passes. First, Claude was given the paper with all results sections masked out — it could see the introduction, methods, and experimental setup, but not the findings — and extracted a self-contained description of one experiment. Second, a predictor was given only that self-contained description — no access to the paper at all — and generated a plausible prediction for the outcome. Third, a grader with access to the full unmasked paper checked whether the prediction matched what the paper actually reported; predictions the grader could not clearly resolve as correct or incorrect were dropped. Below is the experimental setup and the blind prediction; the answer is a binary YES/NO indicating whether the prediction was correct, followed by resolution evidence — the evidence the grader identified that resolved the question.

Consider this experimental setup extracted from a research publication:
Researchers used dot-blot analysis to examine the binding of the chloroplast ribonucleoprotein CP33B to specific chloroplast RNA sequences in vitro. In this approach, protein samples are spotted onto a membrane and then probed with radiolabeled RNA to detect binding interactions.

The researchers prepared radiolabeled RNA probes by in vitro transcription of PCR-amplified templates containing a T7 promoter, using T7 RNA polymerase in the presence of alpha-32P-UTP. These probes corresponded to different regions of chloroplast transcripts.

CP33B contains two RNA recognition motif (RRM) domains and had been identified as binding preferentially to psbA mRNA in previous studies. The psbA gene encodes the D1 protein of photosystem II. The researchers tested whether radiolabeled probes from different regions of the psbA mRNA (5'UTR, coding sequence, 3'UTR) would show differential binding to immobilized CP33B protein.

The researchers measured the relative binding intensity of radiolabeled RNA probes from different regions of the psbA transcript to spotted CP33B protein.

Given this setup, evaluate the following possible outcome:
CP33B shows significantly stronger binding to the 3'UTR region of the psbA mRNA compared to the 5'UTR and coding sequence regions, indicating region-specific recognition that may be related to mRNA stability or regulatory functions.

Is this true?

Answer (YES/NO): NO